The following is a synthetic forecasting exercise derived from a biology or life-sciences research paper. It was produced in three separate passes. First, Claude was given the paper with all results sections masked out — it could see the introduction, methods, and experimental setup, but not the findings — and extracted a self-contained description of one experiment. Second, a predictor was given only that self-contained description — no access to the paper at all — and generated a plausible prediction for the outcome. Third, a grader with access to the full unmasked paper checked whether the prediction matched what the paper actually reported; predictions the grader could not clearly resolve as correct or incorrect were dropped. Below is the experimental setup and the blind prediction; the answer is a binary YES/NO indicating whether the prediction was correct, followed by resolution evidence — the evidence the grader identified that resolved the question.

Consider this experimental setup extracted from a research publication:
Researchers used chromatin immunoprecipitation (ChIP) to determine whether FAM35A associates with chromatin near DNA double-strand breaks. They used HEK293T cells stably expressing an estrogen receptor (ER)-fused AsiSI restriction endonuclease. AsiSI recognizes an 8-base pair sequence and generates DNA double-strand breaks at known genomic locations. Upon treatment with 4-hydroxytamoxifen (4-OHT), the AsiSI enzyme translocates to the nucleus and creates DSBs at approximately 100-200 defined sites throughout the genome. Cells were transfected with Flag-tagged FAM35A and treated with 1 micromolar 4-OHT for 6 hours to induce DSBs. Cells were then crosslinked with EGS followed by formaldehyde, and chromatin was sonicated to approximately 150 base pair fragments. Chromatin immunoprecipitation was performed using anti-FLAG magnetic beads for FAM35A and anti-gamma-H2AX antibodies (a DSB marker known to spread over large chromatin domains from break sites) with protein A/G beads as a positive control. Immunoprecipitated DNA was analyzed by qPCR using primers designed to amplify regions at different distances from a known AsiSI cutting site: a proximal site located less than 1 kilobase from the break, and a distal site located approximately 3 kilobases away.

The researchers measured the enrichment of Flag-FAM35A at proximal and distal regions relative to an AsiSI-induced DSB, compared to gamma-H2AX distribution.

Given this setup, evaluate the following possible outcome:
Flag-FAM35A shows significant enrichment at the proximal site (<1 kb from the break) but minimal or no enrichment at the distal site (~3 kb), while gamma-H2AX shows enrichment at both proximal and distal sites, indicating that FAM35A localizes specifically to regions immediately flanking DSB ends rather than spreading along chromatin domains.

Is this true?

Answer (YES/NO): NO